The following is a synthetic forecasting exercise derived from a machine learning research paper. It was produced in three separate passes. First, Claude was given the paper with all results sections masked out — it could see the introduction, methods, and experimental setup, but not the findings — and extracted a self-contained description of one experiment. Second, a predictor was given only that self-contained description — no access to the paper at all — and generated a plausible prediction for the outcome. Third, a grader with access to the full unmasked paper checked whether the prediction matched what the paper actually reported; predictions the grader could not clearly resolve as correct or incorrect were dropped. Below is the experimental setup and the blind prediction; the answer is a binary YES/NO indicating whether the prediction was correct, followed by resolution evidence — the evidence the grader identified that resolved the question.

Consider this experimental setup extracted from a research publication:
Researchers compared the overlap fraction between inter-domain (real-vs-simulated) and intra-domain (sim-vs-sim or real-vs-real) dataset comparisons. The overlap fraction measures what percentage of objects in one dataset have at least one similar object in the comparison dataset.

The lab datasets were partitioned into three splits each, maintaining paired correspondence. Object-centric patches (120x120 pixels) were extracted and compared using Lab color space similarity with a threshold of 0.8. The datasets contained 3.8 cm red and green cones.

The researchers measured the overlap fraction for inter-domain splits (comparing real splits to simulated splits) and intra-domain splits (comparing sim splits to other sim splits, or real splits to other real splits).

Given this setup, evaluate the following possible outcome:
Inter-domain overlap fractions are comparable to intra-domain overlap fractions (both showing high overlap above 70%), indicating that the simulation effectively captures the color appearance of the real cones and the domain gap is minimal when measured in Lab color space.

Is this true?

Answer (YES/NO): NO